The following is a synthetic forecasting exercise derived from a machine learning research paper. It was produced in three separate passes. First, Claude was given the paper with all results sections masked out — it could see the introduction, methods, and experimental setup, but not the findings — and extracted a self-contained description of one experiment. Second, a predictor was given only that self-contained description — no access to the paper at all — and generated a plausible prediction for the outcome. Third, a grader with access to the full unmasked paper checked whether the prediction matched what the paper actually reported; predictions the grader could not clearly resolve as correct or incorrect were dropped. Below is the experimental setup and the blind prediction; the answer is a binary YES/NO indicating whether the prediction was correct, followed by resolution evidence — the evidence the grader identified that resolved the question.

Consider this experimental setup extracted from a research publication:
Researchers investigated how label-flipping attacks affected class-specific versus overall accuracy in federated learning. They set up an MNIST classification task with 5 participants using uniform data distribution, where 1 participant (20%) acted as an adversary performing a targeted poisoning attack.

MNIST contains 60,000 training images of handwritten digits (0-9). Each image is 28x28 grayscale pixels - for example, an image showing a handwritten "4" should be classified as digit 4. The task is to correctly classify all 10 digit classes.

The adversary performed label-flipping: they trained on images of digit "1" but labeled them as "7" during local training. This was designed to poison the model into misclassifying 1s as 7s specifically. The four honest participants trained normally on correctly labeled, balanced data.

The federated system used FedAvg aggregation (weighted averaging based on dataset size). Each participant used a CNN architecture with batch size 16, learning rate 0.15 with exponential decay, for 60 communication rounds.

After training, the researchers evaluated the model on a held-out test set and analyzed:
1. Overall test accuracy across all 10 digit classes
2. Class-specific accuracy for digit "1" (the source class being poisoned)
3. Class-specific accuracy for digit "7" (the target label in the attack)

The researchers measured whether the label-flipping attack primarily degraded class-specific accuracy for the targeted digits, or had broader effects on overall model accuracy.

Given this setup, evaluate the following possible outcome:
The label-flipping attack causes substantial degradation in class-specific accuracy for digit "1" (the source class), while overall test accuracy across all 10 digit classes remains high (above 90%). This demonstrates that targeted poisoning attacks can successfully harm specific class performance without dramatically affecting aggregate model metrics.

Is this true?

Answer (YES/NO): NO